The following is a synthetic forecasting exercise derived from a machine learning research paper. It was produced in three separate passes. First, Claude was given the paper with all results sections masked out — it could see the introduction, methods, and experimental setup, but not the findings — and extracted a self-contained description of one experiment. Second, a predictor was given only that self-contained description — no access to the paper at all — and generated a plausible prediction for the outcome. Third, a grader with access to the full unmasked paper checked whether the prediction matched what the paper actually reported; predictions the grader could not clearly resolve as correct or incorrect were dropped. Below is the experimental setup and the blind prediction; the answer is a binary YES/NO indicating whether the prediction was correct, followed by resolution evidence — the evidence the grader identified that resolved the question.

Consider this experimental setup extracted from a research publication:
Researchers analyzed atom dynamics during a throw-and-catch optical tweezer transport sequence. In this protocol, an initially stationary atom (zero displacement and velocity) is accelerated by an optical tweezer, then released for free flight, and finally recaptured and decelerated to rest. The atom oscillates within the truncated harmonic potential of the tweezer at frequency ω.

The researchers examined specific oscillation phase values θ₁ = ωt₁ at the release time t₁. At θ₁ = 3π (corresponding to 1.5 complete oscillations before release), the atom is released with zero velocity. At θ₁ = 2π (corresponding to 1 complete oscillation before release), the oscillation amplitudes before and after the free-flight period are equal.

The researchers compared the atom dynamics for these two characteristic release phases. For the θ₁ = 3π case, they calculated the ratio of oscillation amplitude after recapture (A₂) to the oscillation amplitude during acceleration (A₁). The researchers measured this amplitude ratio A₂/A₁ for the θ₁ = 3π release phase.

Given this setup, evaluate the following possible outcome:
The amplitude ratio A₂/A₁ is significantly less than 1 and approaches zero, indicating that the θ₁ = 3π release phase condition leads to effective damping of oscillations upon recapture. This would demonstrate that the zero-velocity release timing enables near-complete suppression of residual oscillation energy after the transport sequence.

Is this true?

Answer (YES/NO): NO